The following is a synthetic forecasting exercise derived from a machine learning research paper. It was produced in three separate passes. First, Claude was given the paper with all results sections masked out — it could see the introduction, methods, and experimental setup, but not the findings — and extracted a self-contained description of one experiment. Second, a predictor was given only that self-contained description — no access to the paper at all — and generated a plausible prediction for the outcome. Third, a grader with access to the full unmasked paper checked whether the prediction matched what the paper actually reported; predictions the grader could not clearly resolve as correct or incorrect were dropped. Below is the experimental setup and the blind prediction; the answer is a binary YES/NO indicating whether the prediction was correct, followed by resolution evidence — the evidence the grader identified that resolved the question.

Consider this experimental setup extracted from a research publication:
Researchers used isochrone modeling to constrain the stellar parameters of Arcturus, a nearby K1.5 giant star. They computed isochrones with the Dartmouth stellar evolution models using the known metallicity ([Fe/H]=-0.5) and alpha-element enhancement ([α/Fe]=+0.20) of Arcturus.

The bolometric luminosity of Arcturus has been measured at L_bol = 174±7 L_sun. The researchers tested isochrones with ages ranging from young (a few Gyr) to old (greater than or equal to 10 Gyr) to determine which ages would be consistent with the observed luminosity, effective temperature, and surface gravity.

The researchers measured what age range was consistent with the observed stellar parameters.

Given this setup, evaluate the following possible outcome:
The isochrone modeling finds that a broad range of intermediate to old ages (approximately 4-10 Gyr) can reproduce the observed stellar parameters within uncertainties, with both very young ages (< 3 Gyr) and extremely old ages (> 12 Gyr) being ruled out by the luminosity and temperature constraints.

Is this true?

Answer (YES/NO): NO